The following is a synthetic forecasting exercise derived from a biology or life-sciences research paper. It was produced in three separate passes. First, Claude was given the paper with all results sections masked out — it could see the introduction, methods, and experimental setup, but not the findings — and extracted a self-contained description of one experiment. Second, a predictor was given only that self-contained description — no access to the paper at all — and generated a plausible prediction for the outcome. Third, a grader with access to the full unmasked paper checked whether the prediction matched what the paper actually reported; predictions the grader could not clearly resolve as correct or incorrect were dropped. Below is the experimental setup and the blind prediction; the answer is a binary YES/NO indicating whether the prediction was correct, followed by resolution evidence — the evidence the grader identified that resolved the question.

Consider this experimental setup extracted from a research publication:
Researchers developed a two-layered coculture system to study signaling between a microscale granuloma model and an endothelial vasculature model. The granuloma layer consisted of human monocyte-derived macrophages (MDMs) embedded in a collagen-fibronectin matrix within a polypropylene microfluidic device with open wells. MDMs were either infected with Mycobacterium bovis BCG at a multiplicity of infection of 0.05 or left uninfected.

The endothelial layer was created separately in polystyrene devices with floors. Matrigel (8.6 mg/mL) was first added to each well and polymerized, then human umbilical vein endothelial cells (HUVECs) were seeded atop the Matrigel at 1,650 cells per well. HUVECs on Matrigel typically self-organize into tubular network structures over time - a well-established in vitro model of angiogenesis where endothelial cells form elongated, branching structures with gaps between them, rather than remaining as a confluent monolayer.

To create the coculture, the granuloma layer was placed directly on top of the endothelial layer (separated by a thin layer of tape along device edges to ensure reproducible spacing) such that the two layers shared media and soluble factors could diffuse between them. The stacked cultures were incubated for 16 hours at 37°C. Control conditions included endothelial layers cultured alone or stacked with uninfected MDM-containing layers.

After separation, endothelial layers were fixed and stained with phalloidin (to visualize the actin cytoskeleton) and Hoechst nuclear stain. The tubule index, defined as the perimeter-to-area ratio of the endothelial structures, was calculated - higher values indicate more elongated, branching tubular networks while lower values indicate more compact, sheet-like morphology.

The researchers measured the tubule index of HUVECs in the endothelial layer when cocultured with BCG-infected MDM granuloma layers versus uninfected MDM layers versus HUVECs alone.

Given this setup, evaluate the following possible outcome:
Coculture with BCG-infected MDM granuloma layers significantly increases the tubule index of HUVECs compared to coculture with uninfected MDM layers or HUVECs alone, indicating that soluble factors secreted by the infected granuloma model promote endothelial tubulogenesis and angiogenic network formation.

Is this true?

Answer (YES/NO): NO